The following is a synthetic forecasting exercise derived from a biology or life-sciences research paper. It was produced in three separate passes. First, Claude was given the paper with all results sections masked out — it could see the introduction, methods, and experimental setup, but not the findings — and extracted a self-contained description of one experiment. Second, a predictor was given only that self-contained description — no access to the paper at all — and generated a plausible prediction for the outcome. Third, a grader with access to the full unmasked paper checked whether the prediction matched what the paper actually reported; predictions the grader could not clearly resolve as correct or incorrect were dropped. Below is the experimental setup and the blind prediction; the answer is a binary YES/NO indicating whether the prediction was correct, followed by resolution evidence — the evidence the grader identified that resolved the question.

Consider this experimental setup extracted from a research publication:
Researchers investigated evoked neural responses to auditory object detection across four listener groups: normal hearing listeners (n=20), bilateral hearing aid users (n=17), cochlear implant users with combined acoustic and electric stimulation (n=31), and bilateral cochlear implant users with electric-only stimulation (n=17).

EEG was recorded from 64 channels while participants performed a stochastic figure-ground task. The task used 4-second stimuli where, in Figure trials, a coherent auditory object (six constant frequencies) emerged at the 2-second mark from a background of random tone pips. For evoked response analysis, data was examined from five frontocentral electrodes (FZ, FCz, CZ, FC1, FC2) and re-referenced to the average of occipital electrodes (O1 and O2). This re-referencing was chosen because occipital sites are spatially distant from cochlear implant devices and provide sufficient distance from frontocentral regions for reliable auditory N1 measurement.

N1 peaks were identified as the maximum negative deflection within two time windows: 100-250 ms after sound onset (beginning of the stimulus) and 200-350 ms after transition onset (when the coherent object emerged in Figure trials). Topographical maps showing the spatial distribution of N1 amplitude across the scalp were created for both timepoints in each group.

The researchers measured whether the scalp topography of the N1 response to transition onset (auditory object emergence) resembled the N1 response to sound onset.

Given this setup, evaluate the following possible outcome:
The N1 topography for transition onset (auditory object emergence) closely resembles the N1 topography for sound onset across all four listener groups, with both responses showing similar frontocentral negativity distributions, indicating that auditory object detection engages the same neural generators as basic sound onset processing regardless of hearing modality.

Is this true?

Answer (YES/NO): NO